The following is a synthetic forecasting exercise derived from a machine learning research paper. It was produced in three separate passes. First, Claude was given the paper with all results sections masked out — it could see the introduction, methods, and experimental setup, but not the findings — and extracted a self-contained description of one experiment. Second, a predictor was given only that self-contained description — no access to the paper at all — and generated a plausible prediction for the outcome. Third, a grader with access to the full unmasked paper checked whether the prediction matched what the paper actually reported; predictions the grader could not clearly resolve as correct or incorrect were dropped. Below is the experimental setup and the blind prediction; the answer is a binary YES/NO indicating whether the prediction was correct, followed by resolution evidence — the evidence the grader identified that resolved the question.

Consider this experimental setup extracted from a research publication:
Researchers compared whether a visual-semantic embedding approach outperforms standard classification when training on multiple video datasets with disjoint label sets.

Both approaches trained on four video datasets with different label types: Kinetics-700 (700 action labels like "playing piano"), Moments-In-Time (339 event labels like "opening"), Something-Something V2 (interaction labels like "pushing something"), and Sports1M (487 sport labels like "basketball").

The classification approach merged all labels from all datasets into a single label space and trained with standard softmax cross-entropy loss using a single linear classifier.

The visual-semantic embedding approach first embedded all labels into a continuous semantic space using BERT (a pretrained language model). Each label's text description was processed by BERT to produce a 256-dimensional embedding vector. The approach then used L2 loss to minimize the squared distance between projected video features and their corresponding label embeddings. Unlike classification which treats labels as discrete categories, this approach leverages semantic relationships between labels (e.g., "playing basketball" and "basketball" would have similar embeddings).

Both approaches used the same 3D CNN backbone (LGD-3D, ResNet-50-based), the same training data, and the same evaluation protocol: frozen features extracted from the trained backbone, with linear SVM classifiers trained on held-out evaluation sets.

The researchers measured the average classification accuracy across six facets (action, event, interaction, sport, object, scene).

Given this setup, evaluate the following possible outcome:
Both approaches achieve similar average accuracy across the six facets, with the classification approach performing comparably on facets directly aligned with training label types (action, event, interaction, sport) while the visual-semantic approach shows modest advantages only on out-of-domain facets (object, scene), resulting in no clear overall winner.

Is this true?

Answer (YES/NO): NO